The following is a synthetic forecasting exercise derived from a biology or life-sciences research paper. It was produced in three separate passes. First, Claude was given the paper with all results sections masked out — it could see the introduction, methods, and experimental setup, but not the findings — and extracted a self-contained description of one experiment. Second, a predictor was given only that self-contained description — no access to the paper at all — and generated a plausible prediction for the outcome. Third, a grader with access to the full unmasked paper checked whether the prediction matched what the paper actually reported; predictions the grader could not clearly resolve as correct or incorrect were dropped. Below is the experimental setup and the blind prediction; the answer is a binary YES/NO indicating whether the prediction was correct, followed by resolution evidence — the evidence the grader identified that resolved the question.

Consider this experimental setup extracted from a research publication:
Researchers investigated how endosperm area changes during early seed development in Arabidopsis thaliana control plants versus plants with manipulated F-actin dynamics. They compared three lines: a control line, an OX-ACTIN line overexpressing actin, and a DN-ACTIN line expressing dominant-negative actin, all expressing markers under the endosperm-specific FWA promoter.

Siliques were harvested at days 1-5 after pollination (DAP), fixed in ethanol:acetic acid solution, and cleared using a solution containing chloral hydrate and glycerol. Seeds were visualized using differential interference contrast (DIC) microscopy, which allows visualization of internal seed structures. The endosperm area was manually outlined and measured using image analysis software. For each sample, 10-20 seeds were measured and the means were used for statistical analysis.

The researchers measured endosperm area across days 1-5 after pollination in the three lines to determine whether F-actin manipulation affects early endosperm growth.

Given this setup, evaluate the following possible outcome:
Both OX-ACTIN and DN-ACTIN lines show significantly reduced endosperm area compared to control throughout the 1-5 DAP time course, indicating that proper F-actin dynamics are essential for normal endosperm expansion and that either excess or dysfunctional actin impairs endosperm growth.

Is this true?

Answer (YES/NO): NO